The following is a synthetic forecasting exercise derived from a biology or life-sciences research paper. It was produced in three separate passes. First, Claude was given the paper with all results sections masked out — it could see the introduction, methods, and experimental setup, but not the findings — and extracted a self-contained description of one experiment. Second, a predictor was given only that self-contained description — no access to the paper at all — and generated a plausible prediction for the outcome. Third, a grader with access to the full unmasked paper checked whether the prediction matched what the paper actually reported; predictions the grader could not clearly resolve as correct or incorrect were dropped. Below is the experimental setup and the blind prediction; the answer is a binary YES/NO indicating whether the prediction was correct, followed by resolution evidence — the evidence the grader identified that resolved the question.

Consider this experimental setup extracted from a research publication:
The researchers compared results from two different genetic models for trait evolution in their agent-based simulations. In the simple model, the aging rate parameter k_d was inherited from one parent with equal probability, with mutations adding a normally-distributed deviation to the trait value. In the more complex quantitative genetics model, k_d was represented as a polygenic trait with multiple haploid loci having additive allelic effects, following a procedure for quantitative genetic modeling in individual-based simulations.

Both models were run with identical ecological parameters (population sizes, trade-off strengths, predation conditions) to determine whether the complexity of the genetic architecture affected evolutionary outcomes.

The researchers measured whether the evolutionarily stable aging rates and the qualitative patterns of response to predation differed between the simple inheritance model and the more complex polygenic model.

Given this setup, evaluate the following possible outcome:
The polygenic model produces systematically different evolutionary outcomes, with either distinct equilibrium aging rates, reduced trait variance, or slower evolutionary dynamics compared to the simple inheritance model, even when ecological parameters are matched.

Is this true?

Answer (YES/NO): NO